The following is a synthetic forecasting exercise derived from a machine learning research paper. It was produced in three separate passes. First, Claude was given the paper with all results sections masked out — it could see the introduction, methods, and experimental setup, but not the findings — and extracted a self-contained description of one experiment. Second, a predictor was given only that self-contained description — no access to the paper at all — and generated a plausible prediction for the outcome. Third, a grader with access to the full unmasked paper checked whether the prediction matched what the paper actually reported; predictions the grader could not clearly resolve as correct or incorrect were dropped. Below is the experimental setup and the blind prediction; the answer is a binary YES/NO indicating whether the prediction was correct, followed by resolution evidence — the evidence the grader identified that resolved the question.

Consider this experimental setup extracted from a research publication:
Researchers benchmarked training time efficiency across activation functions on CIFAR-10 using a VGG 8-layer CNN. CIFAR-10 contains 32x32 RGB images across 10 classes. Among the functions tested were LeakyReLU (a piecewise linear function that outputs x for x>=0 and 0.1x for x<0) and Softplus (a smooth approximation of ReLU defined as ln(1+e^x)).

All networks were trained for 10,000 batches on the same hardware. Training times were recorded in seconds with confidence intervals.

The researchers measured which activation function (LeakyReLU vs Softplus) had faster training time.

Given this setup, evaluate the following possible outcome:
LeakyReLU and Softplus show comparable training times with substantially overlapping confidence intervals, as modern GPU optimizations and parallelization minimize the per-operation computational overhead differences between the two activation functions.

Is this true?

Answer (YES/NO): NO